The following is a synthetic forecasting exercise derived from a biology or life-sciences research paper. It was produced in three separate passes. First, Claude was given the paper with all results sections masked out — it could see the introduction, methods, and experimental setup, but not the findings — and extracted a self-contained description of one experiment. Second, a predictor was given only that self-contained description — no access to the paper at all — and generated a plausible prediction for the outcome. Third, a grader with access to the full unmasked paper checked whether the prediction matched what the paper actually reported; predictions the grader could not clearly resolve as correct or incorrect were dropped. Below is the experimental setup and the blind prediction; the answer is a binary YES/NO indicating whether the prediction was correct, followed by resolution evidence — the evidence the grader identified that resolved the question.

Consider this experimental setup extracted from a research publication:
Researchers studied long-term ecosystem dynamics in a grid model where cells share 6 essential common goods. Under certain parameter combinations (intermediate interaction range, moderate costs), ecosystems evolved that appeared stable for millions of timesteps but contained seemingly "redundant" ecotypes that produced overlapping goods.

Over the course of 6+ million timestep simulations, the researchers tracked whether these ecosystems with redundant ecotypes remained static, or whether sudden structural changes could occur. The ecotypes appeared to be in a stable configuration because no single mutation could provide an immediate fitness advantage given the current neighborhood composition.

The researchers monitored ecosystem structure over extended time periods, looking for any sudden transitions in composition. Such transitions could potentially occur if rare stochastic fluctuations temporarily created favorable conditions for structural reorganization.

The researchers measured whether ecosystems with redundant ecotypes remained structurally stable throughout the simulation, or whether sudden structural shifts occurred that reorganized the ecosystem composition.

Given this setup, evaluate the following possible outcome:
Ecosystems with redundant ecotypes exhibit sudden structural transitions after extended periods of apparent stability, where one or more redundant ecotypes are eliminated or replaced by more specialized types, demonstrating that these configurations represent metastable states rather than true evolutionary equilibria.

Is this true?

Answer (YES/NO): YES